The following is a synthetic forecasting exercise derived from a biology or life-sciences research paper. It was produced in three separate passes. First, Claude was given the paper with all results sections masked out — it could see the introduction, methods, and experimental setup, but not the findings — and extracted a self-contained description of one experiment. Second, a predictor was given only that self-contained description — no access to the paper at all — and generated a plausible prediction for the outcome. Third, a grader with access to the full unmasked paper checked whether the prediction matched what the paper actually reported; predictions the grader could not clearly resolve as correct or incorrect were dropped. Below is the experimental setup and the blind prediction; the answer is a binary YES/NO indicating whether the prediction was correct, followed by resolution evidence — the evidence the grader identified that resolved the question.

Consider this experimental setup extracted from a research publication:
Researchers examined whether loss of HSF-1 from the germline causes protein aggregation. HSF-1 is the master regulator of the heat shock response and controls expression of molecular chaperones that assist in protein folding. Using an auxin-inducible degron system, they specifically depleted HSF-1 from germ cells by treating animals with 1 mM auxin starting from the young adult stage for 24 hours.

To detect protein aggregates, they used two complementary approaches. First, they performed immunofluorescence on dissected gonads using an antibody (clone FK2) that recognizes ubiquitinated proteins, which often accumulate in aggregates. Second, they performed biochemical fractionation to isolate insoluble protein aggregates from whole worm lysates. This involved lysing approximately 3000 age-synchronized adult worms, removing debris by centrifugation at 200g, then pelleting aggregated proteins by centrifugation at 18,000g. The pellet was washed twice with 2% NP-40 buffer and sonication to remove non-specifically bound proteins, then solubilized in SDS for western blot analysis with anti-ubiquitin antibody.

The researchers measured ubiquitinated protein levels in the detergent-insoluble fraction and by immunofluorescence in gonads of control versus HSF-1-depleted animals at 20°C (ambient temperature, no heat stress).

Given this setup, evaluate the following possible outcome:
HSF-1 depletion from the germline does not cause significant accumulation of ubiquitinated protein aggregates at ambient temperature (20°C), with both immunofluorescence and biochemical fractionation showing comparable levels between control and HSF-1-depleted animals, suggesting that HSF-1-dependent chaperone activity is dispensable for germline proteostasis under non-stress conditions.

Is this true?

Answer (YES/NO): NO